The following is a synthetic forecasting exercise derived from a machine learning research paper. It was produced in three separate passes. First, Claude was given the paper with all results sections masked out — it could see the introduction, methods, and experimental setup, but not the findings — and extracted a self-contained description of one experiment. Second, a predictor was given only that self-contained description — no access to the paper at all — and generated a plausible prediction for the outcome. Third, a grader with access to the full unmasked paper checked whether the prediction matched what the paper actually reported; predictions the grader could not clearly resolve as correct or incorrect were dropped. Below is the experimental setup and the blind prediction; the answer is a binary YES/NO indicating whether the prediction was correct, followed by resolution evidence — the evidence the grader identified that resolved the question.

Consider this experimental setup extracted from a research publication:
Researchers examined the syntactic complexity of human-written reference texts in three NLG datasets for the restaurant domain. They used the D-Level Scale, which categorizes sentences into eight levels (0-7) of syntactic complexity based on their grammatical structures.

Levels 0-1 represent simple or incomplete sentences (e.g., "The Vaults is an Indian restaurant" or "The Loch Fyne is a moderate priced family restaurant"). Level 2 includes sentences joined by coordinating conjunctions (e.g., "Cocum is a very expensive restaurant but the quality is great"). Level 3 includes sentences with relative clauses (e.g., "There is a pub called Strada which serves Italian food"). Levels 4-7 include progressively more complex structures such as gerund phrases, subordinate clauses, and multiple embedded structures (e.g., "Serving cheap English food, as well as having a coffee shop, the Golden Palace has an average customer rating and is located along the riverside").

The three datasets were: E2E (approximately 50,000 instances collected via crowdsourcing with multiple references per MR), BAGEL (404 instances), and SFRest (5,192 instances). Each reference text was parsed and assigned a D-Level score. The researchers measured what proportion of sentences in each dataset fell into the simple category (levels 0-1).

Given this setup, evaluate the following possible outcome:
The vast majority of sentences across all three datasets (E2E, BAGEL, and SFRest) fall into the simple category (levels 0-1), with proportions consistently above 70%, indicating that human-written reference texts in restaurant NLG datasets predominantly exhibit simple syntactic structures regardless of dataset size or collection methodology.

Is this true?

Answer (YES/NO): NO